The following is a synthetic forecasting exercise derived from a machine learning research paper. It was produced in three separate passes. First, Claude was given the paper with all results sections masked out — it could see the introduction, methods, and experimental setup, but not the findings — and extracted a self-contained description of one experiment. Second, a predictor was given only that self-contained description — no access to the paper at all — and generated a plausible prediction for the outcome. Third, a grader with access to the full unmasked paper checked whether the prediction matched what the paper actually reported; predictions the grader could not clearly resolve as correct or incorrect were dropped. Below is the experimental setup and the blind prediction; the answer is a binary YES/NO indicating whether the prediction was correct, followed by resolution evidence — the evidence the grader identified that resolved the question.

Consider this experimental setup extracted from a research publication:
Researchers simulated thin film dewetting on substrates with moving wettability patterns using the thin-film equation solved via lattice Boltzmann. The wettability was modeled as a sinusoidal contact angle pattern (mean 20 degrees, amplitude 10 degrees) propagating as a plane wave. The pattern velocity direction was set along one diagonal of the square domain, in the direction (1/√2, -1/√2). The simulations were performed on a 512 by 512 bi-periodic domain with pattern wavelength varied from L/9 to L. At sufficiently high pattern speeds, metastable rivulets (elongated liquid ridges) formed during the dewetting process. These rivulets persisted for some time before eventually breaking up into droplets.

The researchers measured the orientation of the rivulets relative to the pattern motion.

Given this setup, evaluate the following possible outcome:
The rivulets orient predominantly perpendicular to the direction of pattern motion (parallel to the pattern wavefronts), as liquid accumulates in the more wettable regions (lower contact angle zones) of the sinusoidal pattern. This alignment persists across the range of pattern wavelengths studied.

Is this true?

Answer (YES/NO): NO